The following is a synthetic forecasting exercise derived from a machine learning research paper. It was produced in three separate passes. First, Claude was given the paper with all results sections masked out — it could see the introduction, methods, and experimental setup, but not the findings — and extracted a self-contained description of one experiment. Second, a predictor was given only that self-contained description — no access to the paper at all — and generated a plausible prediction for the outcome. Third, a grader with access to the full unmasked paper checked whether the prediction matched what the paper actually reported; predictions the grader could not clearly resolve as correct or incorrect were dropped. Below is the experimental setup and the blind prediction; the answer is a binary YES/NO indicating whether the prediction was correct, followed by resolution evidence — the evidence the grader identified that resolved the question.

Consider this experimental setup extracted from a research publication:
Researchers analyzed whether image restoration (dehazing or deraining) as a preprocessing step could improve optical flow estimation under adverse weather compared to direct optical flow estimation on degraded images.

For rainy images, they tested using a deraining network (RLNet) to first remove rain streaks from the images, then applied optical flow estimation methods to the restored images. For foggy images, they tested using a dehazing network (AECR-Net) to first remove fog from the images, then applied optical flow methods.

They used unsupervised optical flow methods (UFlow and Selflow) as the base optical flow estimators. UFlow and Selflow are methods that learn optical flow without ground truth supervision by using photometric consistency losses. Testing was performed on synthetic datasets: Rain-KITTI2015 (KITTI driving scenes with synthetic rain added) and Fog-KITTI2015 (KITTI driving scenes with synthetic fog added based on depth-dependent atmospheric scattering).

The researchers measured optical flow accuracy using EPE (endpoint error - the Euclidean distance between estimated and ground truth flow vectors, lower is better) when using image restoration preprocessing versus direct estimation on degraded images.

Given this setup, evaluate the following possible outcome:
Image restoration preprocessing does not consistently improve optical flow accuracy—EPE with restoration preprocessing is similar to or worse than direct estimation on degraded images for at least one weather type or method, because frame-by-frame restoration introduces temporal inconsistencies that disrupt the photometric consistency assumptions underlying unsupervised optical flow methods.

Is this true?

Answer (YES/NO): NO